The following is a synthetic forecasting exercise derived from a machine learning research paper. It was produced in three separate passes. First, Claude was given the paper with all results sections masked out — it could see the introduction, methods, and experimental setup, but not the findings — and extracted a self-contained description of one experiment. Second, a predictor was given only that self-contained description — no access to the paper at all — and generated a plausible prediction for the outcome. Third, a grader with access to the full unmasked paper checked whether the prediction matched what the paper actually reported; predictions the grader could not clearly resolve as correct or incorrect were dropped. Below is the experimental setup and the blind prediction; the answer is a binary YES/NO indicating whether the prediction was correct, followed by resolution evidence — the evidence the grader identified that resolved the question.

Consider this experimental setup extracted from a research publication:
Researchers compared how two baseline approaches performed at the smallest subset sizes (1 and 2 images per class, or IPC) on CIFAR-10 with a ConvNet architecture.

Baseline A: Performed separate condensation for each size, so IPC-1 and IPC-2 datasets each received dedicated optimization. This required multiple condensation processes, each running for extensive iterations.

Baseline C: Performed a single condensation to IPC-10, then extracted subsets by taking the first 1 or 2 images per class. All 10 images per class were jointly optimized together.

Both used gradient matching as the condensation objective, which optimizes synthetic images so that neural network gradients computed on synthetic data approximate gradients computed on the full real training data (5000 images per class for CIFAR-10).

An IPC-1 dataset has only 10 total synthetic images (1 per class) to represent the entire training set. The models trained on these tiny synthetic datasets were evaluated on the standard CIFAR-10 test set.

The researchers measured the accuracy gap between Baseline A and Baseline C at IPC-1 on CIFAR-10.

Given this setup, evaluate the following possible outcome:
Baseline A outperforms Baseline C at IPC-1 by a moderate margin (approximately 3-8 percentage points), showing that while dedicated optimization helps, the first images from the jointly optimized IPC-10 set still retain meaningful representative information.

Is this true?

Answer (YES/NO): NO